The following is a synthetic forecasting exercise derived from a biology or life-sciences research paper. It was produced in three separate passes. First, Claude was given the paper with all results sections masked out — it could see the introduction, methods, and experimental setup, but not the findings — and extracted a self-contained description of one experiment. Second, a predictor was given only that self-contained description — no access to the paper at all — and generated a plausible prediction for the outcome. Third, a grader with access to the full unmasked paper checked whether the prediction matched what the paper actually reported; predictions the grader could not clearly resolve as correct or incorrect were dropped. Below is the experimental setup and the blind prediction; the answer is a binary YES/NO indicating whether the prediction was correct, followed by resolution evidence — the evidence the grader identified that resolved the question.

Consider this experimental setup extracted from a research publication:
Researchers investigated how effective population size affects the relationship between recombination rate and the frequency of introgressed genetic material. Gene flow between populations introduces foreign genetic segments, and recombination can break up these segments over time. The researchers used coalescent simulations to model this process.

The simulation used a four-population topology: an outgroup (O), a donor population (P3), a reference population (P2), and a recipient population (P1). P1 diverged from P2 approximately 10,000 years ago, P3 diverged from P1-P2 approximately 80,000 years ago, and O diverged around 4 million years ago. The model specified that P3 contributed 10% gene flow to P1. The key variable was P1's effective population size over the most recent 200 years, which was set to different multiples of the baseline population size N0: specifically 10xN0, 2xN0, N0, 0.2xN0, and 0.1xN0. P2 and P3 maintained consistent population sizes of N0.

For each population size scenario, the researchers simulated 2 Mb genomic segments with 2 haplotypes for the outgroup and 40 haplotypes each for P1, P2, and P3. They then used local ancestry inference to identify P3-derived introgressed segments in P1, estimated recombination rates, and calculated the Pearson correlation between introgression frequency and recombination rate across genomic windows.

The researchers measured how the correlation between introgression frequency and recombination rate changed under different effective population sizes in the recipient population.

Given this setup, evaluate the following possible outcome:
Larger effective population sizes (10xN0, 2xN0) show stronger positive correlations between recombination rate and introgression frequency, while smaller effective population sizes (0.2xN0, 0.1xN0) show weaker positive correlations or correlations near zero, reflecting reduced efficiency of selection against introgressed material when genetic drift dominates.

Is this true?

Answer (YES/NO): NO